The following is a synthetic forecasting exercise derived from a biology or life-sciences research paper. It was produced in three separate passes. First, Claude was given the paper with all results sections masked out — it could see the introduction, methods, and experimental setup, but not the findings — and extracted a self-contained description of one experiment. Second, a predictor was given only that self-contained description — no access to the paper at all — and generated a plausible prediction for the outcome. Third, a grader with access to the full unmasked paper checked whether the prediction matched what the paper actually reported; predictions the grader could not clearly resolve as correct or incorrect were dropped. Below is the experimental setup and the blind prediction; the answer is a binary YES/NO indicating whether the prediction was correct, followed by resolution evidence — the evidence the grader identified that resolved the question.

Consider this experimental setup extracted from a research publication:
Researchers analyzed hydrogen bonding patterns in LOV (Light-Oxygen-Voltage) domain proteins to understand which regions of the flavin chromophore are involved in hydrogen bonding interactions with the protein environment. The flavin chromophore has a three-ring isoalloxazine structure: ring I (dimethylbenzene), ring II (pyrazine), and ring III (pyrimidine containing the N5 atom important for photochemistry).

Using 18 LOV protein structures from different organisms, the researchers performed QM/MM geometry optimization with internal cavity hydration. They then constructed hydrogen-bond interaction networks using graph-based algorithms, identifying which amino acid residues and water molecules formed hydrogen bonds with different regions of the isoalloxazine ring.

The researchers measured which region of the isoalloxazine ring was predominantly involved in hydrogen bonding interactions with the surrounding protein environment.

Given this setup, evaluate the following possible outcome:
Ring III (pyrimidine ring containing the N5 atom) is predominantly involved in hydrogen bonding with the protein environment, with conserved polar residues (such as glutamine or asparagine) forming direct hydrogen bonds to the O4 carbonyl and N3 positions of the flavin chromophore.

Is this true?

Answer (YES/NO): NO